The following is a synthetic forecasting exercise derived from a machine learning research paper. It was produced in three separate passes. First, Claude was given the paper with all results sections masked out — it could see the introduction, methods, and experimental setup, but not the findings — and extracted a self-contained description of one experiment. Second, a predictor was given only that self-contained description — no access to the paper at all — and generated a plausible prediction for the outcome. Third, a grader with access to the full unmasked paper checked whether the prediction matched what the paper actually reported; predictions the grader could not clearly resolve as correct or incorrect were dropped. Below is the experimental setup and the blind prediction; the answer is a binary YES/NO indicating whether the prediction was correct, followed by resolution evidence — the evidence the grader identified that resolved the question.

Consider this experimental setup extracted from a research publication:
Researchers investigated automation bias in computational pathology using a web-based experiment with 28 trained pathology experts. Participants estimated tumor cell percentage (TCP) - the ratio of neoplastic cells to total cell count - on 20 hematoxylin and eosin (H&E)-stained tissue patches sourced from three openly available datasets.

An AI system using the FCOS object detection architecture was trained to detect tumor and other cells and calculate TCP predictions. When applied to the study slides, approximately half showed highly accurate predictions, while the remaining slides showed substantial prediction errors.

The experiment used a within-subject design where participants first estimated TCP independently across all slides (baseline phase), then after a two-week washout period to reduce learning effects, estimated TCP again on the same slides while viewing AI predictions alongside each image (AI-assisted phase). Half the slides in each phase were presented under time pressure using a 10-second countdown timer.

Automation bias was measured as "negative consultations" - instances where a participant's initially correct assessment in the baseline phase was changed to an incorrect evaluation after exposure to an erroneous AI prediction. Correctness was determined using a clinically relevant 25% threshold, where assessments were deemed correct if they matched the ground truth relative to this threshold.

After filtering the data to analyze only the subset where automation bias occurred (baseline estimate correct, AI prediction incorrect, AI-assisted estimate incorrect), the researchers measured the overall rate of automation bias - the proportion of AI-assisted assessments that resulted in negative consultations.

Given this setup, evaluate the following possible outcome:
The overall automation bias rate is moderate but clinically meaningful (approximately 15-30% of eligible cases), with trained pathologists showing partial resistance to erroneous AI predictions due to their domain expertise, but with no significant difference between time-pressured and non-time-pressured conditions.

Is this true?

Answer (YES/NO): NO